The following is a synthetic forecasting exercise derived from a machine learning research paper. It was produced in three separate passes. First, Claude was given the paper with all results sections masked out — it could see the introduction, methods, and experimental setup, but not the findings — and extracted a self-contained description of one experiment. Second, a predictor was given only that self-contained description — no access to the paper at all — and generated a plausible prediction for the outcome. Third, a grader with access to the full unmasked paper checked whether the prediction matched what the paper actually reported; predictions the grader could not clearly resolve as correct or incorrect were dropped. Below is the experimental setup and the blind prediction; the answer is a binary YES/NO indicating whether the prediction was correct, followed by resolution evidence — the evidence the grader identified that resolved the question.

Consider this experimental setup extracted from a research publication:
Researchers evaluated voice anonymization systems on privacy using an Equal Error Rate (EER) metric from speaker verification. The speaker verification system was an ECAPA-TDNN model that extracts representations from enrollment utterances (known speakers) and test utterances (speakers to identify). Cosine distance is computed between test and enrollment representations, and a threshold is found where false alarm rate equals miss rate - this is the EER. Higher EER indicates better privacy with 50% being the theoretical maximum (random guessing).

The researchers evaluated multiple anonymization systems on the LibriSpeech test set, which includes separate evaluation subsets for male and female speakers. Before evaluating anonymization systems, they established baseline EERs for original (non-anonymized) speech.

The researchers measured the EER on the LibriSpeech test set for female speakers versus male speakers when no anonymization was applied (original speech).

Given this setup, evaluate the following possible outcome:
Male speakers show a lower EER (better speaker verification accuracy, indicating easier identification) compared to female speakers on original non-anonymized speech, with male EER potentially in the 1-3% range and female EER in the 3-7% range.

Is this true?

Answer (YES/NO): NO